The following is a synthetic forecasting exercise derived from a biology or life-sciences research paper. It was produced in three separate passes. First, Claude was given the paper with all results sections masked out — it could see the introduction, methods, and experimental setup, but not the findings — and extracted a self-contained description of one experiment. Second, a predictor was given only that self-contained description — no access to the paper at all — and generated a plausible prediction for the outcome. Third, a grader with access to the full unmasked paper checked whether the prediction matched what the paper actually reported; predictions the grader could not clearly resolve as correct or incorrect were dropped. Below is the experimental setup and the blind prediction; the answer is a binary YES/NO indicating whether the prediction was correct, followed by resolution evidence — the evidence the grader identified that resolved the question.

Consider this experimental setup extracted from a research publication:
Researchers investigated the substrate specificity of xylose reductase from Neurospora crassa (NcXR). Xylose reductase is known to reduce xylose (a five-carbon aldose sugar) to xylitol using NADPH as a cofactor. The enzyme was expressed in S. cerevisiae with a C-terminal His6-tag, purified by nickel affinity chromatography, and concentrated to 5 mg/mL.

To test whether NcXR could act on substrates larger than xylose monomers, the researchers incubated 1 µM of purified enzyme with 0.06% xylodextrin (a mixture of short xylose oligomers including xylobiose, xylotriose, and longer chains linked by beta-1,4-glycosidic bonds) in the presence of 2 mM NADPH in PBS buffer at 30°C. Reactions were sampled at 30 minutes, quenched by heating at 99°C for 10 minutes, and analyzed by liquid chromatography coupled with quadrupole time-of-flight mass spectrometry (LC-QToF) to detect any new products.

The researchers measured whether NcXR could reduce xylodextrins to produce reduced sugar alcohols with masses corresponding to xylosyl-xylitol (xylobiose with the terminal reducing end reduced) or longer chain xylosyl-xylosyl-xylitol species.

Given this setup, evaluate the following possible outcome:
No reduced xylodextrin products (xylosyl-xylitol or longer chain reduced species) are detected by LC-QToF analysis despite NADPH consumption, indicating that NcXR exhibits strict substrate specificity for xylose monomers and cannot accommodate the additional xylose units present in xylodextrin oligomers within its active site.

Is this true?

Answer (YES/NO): NO